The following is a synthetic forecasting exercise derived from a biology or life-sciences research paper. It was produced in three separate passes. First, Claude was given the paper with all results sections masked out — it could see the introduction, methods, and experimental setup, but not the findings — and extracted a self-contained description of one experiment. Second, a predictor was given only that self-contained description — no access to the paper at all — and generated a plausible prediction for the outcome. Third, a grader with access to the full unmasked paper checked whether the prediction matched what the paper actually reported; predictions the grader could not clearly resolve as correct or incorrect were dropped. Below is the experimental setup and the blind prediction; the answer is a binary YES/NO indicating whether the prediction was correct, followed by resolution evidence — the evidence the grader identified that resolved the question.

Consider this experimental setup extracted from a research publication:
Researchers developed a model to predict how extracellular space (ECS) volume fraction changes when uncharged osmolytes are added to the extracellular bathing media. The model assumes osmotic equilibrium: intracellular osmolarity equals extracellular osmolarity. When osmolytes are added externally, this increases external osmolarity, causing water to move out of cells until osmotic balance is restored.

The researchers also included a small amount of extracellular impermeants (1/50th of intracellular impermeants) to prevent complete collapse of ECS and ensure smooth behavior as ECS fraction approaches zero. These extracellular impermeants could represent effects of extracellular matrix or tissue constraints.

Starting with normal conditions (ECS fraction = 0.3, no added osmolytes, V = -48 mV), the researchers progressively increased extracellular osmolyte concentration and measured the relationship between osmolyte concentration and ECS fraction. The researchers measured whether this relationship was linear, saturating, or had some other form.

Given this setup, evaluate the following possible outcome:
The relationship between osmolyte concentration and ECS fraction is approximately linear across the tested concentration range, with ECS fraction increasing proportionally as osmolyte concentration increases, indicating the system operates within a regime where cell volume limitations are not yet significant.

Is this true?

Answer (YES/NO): NO